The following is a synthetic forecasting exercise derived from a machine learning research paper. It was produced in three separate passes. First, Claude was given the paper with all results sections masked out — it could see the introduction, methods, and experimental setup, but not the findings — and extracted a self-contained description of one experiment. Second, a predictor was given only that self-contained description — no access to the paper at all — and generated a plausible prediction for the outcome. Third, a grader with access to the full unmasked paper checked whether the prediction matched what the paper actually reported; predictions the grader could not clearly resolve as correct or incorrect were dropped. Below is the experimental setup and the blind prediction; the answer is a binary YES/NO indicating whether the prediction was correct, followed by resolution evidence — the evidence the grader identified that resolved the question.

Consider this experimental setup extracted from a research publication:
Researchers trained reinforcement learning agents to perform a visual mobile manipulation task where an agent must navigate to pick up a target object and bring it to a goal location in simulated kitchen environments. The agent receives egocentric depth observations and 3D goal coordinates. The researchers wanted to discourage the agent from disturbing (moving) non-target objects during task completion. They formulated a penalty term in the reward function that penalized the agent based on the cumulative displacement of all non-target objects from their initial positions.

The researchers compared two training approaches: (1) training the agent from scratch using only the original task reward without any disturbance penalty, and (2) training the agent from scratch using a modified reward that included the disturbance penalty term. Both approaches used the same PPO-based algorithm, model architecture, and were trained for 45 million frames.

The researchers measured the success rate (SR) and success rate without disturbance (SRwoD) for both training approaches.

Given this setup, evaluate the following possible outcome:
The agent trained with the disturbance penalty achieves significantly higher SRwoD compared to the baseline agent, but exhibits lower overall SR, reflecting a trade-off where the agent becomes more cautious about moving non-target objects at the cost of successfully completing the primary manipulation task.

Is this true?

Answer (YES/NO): NO